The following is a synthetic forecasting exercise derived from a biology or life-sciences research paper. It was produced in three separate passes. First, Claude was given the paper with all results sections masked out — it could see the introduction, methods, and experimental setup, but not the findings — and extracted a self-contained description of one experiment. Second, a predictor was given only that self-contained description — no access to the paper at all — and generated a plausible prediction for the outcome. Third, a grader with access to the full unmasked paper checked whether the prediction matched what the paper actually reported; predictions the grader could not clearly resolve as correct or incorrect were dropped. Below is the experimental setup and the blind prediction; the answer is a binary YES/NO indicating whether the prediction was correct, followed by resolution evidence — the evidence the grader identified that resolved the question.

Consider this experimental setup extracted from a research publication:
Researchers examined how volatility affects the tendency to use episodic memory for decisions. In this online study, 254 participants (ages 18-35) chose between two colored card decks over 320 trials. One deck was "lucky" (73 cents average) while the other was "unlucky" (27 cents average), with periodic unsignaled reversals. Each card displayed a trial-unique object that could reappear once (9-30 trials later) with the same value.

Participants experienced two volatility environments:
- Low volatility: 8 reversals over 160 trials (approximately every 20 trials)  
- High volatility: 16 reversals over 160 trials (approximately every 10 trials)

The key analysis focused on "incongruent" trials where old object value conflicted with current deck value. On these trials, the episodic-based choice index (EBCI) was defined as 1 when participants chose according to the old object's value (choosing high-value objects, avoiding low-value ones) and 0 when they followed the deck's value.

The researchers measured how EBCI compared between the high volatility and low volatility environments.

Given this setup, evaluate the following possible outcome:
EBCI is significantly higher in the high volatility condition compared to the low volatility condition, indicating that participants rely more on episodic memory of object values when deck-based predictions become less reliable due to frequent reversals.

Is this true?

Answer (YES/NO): YES